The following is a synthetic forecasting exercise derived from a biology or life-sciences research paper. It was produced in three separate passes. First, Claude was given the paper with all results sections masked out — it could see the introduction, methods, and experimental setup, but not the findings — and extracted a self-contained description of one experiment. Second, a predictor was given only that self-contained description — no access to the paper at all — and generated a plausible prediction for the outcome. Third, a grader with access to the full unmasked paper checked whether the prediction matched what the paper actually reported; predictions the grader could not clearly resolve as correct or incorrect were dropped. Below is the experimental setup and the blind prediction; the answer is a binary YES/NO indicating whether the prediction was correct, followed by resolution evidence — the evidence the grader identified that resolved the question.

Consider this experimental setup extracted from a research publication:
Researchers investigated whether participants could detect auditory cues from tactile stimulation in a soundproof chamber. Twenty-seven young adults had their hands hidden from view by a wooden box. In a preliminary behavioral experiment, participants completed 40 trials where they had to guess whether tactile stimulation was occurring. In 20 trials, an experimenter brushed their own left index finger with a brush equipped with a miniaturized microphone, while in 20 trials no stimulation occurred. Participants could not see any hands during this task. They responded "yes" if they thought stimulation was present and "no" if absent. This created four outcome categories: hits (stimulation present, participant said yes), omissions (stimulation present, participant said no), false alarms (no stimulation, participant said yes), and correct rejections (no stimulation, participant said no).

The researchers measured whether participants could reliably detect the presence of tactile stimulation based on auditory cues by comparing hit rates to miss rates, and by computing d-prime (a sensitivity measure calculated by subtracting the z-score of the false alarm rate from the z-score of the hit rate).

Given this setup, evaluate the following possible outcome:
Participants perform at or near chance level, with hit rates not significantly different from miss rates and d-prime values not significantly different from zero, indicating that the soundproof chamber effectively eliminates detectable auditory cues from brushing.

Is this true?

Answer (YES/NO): YES